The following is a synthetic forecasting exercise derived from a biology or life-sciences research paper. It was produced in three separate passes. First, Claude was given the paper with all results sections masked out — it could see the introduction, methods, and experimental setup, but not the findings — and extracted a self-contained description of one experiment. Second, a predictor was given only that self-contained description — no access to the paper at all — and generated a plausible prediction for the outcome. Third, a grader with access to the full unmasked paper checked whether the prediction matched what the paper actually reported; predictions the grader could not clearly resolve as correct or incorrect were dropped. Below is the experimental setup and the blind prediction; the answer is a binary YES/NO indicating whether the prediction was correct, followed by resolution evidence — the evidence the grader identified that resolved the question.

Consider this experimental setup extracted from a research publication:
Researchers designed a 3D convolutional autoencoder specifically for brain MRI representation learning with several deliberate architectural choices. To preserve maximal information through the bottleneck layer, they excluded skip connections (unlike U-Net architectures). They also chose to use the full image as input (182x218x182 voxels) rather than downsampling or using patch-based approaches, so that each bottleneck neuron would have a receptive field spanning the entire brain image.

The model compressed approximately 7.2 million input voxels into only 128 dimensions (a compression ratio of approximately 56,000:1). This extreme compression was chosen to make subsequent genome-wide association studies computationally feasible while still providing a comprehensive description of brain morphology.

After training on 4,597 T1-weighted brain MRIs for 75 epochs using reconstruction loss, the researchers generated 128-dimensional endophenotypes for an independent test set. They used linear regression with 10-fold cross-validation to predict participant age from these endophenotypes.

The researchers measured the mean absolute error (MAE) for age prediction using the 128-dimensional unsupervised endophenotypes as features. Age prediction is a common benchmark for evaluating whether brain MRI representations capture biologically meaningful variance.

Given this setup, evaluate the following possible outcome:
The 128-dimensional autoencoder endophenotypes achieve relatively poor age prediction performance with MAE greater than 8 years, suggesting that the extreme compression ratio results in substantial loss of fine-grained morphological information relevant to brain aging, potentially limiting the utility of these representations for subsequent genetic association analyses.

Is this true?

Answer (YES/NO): NO